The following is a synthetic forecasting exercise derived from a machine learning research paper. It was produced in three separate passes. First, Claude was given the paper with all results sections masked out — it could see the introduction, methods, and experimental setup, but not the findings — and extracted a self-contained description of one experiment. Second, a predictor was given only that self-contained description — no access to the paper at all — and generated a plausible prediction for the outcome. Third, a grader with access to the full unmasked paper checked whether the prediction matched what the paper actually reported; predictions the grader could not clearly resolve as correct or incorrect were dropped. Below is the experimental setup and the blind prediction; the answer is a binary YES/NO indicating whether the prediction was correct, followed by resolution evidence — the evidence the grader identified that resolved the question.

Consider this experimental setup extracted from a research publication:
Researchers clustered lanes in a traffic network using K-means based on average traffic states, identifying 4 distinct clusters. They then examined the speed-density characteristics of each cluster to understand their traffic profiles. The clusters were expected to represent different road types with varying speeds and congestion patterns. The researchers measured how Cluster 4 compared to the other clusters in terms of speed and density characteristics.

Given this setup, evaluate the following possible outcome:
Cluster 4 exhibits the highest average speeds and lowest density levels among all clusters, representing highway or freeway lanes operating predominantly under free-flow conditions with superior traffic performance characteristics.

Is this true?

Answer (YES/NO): YES